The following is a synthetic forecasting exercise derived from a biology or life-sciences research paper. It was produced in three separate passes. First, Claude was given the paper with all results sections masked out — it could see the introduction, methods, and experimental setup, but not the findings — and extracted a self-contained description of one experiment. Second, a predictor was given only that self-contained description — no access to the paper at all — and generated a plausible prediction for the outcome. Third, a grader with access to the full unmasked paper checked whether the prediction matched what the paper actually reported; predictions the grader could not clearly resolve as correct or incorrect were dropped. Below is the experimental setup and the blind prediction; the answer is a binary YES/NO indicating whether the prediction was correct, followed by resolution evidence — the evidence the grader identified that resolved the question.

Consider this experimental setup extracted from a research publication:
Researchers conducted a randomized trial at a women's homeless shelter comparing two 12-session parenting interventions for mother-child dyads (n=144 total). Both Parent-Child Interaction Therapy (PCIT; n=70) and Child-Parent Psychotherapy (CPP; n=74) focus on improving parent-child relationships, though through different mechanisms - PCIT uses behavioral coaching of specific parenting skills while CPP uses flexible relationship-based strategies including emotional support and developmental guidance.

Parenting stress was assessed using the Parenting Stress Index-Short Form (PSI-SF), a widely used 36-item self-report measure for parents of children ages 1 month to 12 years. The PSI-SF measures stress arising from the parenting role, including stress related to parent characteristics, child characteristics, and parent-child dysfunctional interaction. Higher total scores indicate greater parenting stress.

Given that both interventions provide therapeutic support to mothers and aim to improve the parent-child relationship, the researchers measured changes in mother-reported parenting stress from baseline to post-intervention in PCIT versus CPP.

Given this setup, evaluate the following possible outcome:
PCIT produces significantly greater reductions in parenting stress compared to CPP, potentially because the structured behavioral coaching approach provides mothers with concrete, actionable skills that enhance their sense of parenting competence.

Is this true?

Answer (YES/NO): YES